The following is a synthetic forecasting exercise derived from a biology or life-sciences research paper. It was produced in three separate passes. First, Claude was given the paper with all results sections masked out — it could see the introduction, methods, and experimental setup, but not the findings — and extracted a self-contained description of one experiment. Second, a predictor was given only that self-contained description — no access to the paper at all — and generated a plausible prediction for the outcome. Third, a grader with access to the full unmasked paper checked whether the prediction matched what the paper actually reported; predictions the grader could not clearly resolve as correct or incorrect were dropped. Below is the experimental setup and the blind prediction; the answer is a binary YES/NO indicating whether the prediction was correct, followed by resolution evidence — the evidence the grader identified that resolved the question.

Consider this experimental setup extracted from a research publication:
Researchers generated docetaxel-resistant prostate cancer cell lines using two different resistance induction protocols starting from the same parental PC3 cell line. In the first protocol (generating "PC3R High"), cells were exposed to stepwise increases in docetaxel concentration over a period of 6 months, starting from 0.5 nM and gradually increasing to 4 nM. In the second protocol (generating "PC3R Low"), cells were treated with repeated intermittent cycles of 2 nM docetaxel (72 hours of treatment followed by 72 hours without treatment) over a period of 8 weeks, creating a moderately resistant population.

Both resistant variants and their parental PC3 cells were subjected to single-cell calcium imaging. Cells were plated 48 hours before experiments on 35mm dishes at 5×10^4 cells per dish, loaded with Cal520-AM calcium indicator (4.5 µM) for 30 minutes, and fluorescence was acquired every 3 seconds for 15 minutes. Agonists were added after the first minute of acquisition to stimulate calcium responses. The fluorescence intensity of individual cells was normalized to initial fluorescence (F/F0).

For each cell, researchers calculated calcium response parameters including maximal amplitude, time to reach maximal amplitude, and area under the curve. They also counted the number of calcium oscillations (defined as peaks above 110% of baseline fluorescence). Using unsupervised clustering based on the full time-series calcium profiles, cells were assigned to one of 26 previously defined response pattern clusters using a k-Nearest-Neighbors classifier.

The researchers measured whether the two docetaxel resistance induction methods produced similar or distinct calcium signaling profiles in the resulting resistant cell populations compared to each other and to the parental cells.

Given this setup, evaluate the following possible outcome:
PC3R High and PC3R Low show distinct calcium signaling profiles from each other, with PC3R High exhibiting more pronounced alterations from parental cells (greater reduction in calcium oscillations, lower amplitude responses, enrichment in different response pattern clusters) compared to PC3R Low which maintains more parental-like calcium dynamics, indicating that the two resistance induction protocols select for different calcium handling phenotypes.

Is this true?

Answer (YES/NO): YES